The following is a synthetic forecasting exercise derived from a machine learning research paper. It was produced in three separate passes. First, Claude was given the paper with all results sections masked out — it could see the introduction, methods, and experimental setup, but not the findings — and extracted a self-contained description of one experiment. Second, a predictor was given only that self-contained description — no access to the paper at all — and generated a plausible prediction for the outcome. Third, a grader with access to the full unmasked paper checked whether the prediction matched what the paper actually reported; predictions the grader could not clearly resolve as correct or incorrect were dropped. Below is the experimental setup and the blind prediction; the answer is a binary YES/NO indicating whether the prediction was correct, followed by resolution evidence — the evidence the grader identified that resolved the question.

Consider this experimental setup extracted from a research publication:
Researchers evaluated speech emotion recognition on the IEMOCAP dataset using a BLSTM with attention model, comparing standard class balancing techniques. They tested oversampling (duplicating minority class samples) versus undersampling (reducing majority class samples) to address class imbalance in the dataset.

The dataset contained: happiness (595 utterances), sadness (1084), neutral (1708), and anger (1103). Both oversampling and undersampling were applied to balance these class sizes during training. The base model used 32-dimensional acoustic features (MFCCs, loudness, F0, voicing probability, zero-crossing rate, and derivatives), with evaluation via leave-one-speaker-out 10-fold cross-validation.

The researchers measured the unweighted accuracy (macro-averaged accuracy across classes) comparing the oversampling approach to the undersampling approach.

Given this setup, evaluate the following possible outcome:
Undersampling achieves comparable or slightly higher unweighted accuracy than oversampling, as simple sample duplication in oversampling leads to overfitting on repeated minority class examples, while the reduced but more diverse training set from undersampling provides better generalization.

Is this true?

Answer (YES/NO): NO